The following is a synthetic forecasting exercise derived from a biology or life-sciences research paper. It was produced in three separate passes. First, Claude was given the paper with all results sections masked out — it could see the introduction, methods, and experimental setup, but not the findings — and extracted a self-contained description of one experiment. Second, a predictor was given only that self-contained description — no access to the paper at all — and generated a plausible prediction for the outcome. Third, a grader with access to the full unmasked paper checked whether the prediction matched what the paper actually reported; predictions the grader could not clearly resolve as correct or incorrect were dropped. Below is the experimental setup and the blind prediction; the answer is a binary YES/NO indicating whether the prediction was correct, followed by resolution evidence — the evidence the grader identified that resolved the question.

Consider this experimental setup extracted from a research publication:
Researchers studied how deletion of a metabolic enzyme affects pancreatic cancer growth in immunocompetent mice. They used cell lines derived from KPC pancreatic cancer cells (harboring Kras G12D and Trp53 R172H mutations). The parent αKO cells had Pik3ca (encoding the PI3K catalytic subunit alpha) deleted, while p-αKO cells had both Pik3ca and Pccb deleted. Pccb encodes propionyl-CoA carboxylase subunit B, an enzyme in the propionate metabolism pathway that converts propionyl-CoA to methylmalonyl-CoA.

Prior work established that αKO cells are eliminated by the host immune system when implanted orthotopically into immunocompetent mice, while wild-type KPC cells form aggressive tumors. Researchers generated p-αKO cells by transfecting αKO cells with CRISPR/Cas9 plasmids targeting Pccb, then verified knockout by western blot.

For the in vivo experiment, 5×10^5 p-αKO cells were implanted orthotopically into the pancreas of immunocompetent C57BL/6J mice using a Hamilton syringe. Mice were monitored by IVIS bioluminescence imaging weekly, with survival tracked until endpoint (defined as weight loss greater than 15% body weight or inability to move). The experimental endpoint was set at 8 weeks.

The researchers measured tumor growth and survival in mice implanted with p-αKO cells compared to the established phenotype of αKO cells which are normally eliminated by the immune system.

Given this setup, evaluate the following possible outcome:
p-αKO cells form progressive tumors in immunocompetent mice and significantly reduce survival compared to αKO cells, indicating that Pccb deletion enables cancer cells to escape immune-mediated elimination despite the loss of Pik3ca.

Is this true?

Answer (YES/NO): YES